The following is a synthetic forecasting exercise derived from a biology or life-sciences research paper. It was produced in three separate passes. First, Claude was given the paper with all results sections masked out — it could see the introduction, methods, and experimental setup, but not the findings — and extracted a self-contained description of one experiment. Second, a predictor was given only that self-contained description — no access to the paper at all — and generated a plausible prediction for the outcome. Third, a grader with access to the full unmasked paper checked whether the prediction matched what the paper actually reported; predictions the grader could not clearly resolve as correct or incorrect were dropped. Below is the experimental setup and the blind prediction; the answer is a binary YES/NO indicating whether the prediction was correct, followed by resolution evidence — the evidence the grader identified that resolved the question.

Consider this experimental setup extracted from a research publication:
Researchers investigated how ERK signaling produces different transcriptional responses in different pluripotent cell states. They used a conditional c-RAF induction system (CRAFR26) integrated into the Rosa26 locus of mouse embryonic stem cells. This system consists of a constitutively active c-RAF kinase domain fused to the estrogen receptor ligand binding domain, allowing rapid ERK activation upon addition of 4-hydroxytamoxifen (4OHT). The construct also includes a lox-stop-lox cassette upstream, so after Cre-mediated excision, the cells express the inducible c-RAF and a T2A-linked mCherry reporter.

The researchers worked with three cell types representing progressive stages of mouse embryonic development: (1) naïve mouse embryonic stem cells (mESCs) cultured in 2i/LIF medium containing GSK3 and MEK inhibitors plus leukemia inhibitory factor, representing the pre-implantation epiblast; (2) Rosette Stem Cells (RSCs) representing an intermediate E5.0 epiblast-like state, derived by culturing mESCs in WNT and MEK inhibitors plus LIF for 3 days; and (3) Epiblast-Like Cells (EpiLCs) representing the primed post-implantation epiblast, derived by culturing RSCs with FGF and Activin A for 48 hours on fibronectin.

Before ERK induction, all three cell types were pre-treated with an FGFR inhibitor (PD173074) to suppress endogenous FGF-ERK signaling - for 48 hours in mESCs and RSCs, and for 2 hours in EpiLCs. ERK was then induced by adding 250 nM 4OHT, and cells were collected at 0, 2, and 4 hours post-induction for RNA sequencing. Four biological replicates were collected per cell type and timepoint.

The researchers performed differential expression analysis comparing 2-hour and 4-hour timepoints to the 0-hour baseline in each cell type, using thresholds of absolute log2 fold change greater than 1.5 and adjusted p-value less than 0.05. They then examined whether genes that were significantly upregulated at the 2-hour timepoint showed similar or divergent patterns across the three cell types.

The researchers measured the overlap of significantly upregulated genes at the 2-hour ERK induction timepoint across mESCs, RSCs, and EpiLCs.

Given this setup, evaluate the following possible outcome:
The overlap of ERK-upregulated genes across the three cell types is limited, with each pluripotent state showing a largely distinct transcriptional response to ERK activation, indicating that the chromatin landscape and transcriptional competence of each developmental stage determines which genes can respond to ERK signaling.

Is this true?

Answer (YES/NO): NO